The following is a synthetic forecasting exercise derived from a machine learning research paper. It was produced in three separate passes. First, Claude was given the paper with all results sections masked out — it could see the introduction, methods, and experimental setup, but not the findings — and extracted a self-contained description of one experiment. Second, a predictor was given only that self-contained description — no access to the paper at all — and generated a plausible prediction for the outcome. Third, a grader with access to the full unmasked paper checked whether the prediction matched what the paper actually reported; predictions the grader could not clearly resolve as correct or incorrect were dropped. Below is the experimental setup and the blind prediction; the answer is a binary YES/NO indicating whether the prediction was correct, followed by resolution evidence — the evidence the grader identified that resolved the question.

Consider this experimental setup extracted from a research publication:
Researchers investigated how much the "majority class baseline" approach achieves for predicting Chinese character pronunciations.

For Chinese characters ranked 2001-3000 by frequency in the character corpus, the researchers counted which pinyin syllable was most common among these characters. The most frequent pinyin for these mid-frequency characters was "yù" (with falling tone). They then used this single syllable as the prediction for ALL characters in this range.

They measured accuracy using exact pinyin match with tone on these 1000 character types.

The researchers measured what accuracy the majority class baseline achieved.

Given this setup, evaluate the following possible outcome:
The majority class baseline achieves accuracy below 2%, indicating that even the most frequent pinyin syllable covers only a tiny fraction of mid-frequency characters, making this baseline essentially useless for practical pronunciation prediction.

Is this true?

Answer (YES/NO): YES